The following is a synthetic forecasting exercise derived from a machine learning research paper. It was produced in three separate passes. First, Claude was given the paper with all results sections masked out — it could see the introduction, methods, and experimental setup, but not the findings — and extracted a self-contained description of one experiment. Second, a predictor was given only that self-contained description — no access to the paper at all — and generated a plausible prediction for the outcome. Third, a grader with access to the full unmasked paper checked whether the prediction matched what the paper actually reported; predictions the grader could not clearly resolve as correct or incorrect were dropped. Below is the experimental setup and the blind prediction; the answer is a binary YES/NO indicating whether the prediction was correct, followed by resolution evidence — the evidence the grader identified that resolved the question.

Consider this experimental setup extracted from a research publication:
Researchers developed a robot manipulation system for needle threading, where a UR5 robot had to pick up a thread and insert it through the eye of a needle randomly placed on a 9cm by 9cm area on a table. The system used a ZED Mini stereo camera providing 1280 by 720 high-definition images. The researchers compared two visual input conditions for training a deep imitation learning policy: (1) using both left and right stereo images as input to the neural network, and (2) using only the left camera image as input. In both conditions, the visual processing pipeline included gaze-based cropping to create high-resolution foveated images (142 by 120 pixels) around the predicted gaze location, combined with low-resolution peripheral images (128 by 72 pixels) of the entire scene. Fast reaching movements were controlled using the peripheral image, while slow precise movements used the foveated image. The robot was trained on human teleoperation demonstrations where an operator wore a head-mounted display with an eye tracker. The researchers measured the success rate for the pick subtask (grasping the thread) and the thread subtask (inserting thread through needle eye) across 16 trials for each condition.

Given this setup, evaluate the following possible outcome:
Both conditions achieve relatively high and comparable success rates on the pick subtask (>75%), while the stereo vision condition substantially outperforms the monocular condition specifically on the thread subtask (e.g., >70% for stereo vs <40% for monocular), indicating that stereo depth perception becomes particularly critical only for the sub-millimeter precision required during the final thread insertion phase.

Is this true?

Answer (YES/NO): NO